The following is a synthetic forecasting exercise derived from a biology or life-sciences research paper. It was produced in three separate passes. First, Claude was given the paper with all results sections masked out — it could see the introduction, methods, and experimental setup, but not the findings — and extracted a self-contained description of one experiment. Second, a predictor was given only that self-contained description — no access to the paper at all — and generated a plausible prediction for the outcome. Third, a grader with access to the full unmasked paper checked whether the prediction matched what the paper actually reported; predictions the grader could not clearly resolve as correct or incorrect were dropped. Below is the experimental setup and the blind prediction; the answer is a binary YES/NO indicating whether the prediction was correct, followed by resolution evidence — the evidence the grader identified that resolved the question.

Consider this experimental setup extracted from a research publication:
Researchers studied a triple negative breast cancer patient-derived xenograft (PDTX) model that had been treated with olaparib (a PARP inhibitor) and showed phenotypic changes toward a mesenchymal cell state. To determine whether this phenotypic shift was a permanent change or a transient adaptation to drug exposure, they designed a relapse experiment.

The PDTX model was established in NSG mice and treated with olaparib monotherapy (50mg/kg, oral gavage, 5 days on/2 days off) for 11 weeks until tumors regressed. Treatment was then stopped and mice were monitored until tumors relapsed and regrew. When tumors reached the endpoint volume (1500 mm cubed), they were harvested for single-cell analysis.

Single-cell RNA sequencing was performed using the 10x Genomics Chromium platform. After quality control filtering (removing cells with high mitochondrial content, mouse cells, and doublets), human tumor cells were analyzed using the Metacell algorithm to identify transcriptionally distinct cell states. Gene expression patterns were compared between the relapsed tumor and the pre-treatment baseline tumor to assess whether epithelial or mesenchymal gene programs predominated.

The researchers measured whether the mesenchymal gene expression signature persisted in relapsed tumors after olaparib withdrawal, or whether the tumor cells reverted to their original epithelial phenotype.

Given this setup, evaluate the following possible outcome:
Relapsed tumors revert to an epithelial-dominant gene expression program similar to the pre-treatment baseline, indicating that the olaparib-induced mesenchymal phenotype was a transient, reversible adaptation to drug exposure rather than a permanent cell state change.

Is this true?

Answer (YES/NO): NO